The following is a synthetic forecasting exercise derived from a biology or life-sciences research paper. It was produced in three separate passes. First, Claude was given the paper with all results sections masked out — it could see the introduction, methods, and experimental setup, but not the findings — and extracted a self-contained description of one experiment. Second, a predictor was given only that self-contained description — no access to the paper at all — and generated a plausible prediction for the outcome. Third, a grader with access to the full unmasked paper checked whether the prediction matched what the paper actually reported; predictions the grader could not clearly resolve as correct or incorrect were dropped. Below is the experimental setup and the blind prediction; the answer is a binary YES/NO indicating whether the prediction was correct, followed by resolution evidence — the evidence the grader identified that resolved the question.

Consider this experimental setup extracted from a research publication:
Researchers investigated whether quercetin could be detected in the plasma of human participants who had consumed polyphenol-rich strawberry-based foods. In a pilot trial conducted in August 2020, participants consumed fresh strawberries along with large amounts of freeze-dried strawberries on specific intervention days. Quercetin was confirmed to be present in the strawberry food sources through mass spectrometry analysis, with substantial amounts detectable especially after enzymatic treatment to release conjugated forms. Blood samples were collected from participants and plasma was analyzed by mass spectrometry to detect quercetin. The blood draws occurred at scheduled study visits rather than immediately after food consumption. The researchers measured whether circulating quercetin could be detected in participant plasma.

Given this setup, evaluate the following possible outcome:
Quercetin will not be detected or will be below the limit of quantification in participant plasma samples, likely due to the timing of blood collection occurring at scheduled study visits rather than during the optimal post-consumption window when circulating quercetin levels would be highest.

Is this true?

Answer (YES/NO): YES